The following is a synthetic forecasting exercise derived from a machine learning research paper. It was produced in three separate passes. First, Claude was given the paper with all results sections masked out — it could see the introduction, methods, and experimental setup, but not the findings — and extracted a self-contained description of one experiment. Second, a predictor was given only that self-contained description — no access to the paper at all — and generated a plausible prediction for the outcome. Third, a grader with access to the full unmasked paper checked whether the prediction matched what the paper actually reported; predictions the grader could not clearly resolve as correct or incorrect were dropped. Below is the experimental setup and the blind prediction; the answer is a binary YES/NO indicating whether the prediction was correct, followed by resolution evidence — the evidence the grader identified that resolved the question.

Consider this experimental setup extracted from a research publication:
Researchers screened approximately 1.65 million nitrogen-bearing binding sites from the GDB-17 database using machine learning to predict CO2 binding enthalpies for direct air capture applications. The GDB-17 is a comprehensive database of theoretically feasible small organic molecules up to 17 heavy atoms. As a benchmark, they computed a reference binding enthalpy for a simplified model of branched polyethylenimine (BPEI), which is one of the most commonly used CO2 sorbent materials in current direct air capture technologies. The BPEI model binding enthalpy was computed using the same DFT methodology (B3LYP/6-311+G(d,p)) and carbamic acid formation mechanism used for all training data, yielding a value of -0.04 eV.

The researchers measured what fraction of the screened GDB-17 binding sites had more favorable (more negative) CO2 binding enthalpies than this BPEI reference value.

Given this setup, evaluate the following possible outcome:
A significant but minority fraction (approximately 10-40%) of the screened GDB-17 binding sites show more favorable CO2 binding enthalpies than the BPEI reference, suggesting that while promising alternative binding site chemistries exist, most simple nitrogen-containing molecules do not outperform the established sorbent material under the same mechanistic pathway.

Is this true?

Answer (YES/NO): YES